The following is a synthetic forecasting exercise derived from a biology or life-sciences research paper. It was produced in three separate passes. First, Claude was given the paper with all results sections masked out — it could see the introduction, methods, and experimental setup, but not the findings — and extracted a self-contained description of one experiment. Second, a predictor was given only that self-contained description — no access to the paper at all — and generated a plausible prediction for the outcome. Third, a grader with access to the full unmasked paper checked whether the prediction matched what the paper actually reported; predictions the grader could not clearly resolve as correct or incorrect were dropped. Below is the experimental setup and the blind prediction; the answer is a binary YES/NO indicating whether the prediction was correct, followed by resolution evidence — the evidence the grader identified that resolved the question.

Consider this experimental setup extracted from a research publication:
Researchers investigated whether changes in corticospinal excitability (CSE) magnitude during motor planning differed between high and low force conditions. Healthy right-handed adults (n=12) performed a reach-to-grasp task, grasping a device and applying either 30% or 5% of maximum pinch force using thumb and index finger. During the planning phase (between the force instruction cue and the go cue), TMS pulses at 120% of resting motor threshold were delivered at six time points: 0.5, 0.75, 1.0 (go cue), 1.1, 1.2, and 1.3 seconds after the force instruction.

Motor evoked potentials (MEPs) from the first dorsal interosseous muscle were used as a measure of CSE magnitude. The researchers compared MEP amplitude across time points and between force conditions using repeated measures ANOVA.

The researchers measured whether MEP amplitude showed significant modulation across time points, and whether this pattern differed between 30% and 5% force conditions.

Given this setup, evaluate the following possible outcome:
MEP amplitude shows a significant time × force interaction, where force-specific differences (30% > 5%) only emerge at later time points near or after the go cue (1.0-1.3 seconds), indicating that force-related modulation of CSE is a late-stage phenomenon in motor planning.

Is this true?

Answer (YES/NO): NO